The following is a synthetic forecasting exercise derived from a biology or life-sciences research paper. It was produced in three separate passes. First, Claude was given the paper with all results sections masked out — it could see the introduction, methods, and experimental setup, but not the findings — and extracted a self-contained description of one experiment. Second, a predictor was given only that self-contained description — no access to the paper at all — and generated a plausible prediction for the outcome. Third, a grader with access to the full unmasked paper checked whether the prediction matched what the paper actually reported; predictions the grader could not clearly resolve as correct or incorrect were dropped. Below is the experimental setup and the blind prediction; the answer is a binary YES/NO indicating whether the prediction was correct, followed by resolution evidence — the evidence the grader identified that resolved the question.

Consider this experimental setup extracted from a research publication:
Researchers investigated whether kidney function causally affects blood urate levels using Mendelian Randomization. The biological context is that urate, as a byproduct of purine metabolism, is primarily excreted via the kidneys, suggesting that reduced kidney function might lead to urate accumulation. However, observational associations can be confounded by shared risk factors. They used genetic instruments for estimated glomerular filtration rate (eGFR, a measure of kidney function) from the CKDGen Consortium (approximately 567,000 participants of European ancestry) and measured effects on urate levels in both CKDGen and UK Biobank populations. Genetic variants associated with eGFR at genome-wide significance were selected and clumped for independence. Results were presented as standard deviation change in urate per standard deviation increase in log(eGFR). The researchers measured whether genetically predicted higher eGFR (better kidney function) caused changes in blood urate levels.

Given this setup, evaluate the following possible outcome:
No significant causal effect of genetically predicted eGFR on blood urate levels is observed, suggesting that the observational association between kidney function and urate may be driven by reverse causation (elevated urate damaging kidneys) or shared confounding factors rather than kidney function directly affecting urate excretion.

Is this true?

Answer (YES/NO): NO